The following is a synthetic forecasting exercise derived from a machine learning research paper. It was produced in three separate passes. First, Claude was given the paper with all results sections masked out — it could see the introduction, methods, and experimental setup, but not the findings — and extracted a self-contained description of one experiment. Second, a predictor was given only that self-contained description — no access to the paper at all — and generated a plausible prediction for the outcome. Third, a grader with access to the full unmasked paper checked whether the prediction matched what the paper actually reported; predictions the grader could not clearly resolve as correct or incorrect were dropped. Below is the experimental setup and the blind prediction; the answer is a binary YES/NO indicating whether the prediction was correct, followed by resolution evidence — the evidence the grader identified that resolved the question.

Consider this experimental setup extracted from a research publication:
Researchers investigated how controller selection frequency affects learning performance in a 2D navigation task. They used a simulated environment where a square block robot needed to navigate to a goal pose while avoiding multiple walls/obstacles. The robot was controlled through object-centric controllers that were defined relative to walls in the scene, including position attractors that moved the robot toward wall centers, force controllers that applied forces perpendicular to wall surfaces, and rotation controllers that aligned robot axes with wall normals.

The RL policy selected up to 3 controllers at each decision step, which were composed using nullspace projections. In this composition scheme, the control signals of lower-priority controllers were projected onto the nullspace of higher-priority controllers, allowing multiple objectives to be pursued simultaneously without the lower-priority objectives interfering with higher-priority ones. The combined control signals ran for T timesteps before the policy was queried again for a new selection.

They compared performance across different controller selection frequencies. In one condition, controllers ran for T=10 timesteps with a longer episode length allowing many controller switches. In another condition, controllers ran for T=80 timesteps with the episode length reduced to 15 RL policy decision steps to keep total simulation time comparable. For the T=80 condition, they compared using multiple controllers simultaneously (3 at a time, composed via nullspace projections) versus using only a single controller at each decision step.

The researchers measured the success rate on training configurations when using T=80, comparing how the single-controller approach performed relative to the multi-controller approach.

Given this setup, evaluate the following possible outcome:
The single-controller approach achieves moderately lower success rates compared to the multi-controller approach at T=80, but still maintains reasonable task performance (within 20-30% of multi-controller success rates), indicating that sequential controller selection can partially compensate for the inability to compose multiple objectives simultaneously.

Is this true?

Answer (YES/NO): NO